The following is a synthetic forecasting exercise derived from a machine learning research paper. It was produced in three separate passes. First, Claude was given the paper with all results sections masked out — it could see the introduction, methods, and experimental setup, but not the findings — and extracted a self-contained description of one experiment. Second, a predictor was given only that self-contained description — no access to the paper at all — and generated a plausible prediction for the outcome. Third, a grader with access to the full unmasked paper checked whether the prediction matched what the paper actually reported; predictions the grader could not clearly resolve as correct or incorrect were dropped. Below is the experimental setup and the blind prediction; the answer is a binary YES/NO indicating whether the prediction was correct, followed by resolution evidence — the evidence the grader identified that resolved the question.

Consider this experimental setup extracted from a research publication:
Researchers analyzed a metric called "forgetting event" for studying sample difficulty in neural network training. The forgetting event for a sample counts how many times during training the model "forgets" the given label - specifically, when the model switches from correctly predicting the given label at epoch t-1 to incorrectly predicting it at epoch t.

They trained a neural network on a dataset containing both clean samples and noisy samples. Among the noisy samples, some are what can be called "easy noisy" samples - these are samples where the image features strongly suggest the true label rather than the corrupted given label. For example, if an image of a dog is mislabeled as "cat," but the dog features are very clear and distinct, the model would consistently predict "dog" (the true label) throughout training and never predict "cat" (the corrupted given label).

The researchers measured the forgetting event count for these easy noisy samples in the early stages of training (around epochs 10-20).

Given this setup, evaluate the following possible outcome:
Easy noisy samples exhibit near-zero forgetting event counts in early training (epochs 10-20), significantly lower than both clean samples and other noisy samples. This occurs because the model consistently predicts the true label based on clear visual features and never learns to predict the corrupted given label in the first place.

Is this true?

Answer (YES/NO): NO